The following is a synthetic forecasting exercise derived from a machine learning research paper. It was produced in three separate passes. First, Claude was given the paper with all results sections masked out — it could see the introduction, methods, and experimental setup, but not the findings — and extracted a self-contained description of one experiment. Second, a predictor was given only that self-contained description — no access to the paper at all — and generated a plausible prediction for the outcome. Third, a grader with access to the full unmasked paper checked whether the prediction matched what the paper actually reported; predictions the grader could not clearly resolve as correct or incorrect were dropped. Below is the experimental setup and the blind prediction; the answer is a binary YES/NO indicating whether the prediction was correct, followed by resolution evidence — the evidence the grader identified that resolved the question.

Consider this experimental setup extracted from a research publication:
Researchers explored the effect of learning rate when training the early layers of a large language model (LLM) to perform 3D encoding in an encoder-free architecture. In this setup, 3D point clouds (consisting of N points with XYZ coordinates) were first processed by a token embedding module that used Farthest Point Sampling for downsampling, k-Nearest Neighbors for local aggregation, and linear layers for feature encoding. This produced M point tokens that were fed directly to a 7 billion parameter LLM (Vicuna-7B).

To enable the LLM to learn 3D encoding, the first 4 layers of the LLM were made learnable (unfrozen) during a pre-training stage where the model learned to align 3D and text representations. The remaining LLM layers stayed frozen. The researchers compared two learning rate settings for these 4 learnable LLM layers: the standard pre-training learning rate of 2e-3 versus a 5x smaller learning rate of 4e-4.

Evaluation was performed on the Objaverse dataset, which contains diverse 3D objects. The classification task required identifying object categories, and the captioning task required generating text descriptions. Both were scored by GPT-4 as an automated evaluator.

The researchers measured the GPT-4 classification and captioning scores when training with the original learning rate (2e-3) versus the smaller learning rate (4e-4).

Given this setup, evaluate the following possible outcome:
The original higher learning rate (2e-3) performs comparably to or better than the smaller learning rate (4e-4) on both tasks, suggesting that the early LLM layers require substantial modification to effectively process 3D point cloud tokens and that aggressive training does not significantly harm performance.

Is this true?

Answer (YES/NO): NO